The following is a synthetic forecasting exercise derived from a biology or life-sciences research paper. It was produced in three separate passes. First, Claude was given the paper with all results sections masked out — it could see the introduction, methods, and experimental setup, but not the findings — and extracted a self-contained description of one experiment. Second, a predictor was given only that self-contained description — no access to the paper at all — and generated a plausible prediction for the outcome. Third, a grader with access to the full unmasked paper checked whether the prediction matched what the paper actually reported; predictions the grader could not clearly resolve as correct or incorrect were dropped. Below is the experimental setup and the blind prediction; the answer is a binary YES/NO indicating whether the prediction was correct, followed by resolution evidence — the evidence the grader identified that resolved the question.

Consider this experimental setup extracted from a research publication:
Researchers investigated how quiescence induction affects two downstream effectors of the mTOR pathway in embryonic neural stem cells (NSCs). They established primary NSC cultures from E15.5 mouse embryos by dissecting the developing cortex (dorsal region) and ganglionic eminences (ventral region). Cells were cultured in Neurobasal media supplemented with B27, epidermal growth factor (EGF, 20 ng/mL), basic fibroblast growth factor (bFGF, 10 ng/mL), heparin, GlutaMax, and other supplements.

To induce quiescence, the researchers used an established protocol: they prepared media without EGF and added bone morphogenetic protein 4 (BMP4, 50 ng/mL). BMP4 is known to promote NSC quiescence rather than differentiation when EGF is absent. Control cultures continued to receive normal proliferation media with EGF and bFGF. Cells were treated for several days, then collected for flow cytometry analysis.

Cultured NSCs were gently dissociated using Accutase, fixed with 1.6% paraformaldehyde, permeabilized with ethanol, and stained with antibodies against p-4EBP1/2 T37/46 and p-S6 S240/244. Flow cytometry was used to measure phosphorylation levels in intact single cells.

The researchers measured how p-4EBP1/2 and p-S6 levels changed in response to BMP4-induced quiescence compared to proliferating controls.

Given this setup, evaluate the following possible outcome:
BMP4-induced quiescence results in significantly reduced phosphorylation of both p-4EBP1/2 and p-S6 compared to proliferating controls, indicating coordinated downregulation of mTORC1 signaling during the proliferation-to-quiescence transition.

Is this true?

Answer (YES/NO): NO